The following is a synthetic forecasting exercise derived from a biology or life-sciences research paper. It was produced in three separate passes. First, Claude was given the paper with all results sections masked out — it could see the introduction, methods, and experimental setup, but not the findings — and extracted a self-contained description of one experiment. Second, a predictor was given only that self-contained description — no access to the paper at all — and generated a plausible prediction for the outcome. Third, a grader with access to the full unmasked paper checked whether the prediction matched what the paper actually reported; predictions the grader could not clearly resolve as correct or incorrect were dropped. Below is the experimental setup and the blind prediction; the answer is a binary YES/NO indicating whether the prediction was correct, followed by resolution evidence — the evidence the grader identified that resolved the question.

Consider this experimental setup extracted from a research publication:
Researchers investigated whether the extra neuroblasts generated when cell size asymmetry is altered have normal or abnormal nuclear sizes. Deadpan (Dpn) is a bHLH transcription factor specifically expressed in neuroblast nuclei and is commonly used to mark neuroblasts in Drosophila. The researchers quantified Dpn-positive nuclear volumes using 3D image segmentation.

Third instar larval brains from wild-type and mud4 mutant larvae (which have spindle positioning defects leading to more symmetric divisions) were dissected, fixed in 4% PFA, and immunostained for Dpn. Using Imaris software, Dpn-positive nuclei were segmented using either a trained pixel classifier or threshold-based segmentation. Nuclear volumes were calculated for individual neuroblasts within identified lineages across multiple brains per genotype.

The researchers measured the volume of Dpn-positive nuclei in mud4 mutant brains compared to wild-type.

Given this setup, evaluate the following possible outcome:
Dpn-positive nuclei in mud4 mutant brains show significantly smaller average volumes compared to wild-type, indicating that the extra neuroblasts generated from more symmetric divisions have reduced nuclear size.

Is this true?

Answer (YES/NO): YES